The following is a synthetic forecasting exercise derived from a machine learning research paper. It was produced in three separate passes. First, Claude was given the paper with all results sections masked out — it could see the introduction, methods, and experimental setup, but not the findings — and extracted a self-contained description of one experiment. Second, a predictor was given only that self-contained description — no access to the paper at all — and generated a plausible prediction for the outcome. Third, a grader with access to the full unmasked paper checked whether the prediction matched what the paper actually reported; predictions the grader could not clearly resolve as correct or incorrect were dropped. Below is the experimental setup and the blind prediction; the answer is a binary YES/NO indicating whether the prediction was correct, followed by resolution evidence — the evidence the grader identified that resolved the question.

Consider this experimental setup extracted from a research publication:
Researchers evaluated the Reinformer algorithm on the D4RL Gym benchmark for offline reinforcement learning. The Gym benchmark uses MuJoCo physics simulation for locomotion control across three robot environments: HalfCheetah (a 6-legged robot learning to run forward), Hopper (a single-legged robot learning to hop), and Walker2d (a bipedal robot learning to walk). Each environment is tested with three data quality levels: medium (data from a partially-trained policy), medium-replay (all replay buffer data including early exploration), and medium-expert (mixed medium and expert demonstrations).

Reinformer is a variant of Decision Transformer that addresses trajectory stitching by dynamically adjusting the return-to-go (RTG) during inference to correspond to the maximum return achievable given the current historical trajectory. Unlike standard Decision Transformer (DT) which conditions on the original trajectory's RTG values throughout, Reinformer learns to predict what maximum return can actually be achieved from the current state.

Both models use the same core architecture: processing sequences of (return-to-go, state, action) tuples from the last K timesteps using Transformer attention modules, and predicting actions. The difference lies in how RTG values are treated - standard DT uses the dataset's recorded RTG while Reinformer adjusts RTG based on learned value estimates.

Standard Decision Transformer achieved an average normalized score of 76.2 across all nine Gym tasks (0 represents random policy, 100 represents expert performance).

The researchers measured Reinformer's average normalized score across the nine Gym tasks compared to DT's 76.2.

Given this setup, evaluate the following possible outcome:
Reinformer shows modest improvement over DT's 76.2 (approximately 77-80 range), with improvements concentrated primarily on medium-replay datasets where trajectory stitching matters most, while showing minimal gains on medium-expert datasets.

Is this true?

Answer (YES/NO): NO